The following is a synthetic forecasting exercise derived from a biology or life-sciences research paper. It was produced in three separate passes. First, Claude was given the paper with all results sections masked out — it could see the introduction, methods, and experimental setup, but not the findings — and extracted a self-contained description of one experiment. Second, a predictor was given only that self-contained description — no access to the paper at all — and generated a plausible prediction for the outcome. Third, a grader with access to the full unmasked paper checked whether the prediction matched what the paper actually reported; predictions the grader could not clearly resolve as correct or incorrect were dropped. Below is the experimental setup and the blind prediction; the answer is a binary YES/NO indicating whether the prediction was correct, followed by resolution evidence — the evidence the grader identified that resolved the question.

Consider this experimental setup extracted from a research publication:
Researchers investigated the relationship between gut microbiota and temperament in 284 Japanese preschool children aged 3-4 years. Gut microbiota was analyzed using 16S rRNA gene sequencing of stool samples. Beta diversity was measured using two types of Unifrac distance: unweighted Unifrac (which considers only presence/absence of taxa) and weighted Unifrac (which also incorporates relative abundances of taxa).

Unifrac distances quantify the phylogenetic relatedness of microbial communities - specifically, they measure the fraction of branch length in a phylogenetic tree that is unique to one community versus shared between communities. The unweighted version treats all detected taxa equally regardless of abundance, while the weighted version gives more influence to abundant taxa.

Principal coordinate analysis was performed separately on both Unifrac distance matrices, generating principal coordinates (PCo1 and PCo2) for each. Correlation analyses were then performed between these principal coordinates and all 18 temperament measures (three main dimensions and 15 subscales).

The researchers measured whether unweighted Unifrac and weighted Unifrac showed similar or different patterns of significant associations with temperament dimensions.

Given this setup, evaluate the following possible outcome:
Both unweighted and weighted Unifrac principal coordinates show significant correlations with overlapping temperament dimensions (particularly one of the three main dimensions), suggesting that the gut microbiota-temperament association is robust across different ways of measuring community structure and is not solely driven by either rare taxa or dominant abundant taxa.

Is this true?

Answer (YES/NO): NO